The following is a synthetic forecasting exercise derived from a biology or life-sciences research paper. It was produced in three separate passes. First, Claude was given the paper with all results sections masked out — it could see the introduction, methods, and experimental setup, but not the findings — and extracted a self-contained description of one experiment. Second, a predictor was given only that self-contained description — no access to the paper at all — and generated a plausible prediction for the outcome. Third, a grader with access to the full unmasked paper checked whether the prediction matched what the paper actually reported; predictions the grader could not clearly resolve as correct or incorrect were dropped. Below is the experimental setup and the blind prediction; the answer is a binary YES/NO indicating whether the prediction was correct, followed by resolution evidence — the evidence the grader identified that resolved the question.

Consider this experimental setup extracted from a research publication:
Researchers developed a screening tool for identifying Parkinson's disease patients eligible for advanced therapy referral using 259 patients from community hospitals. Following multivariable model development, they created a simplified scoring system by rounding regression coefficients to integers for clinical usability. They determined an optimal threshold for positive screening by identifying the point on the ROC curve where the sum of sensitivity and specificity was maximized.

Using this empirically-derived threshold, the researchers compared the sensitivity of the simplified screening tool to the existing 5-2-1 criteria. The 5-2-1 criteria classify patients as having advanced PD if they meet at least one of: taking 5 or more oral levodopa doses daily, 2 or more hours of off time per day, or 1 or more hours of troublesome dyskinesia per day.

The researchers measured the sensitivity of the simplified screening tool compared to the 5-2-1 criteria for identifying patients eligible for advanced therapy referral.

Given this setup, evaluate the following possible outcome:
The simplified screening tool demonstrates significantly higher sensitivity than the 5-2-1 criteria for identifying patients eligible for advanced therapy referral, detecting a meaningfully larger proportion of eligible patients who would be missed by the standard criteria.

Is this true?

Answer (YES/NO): NO